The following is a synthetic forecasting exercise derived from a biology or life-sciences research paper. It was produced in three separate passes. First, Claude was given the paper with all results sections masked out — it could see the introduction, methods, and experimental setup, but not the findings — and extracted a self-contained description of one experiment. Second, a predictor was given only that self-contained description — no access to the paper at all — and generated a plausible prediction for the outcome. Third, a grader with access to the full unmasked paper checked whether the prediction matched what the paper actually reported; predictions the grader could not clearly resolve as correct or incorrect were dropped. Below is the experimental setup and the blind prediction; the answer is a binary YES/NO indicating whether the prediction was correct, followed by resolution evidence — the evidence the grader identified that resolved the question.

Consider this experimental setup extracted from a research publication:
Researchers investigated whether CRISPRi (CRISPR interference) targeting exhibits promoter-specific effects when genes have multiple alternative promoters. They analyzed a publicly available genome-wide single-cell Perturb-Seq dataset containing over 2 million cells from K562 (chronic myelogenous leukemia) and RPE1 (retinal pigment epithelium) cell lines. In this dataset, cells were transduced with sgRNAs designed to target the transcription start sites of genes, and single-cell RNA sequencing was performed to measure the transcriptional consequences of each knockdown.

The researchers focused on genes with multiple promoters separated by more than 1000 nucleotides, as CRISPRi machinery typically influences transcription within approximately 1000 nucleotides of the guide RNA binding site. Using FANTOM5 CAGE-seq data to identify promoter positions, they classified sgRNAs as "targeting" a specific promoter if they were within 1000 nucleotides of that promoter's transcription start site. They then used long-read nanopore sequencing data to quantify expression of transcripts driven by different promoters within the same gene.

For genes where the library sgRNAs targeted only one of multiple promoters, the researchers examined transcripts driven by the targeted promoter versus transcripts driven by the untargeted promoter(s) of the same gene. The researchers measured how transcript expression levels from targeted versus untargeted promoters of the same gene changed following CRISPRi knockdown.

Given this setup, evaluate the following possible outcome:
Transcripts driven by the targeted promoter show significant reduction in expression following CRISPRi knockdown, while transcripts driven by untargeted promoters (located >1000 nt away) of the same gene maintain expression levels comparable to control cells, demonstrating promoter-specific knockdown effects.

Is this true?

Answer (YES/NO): YES